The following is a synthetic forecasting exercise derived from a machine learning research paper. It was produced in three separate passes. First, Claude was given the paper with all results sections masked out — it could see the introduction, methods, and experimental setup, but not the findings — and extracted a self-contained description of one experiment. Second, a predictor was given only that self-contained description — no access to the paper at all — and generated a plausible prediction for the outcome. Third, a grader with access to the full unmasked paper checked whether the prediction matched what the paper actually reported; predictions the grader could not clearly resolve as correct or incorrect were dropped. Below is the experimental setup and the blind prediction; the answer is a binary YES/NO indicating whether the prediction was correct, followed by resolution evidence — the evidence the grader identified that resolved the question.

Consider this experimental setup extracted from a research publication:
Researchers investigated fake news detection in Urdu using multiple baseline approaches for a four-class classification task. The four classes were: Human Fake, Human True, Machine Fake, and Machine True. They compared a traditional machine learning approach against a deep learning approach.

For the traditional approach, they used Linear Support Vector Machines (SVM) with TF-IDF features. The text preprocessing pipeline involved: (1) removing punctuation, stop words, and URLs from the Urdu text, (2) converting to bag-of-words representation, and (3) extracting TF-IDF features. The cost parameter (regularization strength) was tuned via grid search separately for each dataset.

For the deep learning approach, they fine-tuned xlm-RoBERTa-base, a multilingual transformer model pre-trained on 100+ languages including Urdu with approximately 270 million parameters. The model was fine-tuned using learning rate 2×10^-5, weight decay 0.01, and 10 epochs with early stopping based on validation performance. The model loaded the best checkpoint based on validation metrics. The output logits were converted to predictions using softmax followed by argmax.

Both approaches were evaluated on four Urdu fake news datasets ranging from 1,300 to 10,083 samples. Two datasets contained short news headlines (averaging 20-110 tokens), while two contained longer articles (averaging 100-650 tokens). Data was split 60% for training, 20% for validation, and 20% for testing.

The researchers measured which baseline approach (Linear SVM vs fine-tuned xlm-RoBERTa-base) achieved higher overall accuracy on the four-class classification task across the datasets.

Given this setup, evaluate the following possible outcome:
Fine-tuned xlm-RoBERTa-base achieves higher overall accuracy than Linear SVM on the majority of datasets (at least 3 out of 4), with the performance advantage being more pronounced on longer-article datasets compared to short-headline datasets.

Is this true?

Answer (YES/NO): NO